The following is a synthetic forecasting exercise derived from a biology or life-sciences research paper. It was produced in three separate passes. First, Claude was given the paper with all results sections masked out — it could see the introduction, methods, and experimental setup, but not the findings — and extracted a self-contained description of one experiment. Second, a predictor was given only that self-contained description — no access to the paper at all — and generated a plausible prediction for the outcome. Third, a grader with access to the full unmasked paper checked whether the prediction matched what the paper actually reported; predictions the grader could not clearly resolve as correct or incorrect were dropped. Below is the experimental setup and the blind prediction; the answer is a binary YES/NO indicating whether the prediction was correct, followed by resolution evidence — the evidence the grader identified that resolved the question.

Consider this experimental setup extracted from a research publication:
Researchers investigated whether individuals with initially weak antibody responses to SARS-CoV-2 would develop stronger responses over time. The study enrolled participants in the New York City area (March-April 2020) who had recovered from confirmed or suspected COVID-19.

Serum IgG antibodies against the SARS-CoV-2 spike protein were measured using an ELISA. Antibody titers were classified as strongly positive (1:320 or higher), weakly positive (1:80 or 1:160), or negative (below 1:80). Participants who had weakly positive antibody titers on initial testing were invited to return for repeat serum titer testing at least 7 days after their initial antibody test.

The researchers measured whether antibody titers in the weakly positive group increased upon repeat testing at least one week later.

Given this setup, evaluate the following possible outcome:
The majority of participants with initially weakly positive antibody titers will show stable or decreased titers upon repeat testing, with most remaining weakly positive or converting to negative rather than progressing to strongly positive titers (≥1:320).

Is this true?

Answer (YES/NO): NO